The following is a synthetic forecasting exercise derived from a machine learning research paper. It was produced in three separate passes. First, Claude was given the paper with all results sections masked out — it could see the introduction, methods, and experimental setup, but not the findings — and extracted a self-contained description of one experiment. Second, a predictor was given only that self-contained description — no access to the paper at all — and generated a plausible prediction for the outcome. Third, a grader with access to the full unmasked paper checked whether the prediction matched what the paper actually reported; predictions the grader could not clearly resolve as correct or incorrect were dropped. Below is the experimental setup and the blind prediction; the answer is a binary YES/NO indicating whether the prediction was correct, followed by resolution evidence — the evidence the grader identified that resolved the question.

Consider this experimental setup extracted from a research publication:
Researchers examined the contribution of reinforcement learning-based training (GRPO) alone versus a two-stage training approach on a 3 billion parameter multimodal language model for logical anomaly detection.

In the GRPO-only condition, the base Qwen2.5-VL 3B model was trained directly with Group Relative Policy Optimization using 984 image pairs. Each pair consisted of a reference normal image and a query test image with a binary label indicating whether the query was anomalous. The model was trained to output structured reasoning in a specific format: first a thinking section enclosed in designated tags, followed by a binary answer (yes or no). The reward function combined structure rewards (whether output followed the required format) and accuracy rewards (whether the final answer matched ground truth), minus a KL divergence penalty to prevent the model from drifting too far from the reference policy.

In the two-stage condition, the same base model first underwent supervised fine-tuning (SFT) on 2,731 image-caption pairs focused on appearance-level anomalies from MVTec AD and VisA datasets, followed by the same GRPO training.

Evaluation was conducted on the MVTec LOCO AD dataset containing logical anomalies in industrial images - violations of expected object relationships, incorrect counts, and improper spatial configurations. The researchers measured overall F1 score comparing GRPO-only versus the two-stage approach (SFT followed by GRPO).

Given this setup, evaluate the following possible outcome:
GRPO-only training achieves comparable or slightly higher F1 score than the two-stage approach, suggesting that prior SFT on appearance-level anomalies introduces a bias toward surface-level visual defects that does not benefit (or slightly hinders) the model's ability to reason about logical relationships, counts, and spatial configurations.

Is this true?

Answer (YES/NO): NO